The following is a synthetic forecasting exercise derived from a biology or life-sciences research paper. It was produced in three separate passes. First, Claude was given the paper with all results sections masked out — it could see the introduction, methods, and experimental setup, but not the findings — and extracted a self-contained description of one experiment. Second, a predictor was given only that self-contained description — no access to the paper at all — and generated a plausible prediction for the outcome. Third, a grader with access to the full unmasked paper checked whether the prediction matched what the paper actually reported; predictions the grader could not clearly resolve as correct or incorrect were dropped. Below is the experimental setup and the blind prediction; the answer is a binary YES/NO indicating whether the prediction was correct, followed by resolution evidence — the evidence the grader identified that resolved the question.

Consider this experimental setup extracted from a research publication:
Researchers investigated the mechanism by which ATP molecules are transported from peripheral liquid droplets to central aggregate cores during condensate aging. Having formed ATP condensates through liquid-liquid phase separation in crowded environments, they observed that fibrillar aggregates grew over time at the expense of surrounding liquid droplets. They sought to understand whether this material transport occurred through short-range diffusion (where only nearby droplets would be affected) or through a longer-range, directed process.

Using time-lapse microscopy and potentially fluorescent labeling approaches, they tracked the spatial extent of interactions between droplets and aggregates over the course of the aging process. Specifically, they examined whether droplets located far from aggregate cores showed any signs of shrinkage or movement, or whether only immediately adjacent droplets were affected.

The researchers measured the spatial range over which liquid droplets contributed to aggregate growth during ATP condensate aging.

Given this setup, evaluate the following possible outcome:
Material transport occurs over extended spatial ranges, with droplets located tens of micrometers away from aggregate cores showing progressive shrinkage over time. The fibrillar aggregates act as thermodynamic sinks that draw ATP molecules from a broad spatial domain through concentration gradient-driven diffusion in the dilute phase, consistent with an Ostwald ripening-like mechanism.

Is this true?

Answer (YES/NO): NO